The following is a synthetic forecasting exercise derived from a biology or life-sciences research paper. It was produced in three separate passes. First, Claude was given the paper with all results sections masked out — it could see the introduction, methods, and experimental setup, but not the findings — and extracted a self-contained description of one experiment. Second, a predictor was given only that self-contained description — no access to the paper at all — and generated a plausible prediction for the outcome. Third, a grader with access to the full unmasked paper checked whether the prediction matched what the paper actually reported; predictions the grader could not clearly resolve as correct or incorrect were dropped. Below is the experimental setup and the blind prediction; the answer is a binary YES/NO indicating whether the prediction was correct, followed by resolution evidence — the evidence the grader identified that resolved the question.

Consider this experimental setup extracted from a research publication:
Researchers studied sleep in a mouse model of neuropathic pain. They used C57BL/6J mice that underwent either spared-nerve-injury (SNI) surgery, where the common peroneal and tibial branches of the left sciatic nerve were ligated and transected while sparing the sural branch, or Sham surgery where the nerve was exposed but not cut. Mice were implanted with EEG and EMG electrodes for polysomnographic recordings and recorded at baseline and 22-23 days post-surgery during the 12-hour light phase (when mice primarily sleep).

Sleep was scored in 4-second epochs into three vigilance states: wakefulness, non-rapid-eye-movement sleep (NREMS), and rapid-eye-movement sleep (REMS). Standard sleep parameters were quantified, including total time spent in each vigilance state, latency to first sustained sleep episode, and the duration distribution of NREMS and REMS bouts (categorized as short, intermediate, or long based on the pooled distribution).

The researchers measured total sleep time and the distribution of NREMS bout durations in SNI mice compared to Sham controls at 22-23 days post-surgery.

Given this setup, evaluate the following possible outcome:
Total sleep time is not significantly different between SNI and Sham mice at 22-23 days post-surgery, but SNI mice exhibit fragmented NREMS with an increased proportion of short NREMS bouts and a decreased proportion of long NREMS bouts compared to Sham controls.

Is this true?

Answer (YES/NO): NO